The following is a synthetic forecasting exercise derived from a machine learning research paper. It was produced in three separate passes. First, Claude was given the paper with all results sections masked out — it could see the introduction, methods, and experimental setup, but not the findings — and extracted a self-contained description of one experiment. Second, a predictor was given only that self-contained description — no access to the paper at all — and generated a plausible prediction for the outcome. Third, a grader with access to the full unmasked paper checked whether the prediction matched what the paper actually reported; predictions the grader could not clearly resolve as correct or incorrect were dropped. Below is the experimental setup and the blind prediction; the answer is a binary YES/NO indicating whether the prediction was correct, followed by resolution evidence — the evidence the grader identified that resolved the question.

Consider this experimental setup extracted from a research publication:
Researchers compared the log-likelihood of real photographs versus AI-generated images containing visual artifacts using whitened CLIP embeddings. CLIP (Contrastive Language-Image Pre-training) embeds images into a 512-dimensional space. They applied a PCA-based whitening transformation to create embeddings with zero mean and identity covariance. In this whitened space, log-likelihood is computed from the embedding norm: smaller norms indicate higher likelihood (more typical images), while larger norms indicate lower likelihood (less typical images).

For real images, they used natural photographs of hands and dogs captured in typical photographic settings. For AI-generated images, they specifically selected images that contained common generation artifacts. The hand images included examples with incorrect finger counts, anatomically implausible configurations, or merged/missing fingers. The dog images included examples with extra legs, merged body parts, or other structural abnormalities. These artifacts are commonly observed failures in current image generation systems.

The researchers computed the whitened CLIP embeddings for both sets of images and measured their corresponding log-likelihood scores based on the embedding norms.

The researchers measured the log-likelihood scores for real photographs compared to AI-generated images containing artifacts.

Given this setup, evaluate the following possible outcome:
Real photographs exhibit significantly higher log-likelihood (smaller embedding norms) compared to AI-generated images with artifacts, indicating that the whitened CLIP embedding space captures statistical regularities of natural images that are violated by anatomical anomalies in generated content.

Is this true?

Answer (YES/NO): YES